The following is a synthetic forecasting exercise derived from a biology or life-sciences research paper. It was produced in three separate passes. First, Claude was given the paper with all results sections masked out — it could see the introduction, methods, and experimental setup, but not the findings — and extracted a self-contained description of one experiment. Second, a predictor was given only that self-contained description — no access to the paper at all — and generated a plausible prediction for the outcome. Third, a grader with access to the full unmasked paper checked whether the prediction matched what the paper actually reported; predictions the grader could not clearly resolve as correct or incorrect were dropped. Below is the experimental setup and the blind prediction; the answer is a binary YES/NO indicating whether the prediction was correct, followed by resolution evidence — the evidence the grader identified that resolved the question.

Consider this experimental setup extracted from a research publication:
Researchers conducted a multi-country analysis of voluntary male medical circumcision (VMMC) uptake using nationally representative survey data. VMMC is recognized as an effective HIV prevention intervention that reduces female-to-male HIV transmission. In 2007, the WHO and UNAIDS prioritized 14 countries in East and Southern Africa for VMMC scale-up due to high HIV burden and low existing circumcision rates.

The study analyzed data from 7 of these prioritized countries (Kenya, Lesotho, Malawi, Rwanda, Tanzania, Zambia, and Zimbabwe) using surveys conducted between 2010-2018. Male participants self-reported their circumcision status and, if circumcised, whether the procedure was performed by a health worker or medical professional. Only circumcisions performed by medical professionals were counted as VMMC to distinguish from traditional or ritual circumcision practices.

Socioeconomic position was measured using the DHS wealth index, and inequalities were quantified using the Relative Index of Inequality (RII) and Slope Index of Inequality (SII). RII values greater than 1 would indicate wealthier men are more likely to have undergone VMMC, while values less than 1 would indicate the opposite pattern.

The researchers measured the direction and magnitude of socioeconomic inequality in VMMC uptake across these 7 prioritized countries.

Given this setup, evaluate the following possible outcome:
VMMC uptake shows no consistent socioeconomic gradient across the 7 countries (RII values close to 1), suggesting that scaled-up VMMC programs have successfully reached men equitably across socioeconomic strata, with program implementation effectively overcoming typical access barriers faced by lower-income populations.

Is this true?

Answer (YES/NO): NO